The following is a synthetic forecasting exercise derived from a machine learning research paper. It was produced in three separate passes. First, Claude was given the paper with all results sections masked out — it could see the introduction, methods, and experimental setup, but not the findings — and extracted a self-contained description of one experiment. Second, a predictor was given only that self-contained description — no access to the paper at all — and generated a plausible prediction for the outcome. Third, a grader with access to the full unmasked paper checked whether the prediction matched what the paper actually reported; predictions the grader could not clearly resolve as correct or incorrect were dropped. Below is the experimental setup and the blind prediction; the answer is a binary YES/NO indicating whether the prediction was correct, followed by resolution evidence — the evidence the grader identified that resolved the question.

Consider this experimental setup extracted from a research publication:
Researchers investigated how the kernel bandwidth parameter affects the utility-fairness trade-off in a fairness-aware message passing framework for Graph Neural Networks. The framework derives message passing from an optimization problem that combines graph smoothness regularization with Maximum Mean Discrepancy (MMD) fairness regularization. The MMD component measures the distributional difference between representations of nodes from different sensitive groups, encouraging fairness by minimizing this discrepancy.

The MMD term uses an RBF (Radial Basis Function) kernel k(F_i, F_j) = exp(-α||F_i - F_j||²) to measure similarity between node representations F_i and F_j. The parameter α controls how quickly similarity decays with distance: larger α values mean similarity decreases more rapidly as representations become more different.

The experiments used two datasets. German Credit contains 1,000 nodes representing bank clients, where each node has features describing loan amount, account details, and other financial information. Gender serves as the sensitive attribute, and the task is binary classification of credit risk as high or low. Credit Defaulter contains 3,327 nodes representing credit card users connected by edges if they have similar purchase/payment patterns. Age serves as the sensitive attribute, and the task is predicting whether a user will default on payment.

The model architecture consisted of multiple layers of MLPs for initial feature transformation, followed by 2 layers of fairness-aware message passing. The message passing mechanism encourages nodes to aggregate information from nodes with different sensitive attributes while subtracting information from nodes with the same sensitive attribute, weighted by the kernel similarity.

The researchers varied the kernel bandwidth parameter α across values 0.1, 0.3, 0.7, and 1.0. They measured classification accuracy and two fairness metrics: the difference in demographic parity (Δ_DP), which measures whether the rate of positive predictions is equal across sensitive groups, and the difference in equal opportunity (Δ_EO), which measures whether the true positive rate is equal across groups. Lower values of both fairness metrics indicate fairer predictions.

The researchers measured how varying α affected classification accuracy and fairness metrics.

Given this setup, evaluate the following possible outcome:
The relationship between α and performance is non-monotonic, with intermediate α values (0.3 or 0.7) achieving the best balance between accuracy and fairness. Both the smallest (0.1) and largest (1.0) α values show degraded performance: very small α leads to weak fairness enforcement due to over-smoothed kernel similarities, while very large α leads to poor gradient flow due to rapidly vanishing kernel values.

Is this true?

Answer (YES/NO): NO